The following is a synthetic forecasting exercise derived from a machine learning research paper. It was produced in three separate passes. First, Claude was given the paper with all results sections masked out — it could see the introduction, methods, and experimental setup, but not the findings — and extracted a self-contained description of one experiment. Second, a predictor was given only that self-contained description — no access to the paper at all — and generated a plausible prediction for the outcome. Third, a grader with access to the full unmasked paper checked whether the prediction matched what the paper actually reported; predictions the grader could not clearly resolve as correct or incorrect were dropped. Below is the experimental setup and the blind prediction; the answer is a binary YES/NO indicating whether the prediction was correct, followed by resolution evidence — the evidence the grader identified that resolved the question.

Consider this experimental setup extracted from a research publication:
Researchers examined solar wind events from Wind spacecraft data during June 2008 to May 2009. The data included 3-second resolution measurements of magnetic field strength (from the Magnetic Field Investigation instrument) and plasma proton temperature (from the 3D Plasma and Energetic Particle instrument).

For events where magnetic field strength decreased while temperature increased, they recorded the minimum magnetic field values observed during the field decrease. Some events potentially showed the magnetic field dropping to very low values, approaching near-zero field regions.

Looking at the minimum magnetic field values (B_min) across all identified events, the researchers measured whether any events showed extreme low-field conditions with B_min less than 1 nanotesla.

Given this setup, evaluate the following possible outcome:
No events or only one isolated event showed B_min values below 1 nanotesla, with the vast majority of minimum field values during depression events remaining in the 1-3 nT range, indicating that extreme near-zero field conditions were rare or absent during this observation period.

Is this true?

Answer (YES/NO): NO